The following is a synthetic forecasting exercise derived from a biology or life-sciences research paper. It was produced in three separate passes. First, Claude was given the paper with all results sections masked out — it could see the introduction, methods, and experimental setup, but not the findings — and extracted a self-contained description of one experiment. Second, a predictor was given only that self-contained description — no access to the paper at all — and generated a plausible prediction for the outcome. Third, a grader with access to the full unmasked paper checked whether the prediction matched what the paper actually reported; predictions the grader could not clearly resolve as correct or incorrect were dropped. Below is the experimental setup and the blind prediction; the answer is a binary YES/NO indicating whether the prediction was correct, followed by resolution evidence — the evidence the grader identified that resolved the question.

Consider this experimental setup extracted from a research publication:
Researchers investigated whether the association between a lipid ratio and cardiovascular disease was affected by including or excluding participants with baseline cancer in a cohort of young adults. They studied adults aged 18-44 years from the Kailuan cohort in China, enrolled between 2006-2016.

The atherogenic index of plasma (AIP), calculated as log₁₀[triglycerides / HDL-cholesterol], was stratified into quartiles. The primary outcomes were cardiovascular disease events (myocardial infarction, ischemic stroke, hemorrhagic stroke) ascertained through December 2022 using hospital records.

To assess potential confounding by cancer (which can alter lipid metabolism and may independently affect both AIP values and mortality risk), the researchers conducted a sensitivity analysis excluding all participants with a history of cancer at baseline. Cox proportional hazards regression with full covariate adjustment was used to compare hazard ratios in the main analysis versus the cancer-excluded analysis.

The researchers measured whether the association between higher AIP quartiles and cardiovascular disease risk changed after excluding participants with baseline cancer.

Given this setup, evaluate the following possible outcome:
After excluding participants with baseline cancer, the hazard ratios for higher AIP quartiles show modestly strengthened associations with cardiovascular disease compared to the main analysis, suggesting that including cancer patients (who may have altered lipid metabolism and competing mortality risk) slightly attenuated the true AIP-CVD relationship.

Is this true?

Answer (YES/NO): NO